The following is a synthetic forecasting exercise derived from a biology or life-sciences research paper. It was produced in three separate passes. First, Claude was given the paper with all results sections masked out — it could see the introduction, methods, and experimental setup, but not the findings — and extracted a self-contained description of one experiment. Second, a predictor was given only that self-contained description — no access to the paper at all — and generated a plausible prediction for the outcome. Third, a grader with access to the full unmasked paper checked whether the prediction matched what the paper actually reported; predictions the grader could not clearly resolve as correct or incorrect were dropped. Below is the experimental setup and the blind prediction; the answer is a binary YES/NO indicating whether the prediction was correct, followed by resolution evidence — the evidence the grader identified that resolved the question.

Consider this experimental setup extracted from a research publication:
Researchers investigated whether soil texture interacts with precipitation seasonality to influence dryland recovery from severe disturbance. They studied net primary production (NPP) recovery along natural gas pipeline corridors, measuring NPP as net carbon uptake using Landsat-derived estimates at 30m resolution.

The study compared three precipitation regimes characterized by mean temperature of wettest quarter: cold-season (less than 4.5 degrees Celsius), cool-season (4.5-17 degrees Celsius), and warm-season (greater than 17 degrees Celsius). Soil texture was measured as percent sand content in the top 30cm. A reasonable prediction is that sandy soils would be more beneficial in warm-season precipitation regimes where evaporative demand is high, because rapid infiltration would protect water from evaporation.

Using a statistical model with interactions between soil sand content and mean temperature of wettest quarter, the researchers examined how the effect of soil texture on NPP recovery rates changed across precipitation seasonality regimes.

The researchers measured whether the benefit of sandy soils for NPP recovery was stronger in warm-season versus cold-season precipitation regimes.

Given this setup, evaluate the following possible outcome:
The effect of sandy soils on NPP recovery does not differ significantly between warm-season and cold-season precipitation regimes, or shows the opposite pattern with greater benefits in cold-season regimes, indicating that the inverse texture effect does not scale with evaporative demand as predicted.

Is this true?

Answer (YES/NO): YES